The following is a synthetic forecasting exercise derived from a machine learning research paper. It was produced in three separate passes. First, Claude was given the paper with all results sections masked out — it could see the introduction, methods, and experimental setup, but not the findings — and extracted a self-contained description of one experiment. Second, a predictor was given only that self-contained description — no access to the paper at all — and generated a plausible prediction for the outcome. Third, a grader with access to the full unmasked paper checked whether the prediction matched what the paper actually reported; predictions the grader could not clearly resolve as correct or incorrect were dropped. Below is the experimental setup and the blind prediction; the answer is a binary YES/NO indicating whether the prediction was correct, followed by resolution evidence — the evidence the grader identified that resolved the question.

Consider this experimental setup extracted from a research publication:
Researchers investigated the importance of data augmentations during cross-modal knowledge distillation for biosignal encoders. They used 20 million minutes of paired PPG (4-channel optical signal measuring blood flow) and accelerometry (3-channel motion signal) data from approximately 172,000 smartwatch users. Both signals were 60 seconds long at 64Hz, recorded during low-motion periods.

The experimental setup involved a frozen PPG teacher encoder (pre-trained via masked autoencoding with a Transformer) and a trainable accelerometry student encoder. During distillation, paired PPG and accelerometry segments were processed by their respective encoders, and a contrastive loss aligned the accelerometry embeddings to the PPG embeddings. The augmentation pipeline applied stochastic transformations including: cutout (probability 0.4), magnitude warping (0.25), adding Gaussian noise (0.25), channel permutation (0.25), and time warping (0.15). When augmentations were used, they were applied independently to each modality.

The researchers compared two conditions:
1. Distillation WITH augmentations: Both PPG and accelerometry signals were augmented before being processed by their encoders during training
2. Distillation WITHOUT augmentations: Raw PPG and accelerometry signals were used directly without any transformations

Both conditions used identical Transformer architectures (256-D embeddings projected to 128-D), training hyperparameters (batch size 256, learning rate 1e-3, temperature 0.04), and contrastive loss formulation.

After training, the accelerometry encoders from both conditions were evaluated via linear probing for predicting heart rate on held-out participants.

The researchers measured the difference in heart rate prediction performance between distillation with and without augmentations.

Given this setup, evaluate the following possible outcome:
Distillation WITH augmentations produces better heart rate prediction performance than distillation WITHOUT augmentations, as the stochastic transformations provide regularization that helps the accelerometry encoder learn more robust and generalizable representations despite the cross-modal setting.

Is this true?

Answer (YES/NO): YES